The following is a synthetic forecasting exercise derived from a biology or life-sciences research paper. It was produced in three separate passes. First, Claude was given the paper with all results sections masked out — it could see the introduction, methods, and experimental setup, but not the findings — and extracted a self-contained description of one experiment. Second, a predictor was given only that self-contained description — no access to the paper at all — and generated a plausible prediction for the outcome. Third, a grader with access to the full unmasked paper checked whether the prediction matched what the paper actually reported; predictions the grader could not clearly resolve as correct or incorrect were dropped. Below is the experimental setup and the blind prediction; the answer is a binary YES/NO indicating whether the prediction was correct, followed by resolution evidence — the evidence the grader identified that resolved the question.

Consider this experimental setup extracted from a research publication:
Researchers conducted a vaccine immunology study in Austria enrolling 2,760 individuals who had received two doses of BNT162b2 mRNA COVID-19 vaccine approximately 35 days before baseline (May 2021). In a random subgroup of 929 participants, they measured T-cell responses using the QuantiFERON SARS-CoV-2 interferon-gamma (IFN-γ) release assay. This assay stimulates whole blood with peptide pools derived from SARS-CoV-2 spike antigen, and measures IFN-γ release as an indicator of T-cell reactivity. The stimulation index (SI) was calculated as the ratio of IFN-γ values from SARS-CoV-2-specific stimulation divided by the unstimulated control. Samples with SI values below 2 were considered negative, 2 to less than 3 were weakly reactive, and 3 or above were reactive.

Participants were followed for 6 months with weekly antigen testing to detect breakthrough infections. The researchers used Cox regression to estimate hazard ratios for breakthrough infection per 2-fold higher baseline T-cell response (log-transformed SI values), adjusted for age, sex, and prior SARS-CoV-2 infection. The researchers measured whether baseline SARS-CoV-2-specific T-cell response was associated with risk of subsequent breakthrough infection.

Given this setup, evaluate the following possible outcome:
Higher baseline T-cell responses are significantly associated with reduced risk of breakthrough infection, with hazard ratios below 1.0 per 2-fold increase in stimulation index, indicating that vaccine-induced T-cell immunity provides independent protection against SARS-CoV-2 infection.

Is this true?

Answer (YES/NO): NO